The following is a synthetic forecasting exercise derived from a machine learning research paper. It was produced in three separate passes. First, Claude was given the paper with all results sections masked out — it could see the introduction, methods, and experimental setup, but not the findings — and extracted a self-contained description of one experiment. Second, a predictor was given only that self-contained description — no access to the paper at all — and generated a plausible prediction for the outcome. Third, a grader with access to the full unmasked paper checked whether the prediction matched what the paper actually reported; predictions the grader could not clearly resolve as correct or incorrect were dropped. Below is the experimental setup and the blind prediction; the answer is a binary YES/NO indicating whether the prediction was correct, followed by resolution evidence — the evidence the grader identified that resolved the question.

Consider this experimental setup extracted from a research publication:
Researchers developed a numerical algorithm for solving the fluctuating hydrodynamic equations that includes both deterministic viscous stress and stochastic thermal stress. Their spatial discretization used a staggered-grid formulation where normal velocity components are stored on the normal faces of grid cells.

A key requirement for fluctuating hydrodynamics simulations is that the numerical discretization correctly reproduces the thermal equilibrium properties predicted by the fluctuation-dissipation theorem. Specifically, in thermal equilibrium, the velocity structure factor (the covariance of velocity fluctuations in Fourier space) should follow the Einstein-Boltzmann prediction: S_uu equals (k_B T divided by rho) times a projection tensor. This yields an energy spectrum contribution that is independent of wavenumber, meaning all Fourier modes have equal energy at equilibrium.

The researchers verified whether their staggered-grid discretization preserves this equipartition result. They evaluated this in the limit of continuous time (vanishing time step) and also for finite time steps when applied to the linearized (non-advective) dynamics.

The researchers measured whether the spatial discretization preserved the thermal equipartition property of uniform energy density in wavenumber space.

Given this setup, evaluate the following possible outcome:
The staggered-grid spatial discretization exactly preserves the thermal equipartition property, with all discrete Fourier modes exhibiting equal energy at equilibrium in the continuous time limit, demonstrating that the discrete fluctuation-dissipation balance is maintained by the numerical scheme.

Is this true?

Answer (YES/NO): YES